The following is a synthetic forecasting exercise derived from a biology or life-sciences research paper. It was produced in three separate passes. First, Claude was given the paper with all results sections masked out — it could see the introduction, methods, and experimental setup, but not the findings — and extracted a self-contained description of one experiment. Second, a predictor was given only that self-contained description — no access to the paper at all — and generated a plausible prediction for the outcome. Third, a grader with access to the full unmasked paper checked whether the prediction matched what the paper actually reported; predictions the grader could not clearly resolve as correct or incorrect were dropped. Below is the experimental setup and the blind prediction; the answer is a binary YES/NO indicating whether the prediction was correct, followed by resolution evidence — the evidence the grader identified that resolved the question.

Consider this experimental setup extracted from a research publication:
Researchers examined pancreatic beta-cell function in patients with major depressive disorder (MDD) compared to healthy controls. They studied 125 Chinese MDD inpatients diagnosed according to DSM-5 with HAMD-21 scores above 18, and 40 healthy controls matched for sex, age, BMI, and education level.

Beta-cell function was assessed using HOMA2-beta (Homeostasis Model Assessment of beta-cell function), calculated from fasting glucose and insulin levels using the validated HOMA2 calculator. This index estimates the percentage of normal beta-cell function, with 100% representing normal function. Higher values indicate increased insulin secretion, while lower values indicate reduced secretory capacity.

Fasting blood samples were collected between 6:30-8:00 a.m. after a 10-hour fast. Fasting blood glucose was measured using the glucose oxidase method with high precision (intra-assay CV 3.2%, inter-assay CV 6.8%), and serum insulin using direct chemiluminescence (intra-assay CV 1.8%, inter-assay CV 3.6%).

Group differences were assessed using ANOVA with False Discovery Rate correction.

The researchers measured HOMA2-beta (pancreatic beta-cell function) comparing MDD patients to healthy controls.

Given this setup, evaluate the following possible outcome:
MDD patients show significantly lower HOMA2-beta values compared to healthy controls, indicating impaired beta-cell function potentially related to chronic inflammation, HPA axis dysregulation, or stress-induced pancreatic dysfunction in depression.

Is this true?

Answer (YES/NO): YES